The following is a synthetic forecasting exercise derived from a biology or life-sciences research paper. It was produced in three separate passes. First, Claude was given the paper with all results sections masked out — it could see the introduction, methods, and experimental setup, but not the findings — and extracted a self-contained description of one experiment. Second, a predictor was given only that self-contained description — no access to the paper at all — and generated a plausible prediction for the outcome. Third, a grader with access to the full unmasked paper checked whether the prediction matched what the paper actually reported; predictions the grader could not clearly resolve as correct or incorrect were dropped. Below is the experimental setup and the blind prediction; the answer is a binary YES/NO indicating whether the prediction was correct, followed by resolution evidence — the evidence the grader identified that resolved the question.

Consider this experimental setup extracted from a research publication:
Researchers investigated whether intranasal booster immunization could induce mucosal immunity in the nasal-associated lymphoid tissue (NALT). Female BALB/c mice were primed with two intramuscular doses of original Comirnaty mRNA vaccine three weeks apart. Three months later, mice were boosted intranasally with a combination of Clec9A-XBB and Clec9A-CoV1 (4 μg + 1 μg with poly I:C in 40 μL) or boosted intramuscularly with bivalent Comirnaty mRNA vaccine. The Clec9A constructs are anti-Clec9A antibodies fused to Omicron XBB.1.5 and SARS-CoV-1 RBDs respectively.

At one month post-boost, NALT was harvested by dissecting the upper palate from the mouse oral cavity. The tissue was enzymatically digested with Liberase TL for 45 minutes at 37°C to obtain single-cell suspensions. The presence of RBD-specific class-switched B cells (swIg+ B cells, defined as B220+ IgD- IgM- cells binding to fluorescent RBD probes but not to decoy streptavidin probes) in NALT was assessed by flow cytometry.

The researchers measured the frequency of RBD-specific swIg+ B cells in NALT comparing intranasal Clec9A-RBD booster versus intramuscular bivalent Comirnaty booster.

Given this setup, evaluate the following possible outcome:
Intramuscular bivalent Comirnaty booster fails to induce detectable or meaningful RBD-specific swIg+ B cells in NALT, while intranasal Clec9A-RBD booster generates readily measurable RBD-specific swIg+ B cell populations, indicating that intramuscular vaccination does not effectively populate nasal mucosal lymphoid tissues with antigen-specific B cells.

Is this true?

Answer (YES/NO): YES